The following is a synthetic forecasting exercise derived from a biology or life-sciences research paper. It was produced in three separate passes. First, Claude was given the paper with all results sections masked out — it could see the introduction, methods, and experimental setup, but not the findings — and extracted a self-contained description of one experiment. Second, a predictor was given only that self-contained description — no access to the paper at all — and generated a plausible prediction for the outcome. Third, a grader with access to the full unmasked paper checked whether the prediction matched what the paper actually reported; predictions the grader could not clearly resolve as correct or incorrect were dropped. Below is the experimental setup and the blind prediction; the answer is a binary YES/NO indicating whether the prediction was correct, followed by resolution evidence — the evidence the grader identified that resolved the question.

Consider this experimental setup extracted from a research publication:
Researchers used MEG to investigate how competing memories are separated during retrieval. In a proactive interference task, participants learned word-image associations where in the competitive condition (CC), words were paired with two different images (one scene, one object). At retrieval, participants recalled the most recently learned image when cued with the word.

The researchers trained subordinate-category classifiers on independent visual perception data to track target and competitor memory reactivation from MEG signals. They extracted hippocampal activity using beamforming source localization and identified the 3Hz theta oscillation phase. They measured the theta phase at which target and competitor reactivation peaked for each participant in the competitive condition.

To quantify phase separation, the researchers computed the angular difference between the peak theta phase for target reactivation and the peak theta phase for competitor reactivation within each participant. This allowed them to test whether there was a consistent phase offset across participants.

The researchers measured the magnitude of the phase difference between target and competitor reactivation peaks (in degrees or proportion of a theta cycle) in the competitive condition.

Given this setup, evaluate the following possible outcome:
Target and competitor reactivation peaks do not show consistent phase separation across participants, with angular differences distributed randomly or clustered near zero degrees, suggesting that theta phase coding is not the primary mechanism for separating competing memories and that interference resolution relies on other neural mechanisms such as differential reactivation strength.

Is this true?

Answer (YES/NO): NO